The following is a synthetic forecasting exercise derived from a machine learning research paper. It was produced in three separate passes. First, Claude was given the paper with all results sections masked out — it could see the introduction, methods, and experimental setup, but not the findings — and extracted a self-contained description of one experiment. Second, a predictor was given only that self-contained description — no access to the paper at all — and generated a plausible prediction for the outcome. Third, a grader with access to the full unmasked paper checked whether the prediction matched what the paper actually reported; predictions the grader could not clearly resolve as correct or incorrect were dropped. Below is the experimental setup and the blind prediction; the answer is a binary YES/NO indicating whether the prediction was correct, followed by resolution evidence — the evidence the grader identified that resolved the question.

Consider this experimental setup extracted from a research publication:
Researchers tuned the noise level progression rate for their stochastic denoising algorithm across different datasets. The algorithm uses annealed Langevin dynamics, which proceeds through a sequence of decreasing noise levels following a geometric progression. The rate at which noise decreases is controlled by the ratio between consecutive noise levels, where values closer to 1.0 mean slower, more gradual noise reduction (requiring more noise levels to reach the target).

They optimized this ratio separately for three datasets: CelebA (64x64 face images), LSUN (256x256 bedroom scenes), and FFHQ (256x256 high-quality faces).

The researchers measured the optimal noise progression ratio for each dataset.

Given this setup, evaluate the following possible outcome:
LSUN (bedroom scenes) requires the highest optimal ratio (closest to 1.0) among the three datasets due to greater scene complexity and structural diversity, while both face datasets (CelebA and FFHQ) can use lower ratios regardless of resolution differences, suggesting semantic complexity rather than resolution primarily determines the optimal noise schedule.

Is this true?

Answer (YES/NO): NO